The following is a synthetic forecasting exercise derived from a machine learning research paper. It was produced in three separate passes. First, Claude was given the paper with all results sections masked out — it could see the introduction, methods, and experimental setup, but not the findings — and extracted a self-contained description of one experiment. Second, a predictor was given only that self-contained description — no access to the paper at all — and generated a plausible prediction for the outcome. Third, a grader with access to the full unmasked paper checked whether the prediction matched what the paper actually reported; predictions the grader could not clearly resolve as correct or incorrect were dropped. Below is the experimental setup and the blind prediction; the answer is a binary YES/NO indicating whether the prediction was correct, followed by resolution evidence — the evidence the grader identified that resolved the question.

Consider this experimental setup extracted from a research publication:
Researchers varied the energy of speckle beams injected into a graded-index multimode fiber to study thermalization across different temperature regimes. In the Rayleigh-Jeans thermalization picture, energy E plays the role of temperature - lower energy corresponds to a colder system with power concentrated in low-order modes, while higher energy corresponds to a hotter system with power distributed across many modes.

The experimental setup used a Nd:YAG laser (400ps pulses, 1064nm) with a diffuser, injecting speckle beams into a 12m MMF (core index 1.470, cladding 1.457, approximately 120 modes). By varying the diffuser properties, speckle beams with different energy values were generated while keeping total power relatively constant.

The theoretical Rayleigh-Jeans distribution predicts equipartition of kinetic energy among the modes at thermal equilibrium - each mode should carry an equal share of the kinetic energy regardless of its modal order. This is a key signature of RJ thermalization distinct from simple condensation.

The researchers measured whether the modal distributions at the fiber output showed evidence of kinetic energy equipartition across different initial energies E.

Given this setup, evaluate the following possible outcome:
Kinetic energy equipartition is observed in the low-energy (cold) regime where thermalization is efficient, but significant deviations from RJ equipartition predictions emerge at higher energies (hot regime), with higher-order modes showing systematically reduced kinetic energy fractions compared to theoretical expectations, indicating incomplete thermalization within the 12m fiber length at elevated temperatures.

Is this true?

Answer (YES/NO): NO